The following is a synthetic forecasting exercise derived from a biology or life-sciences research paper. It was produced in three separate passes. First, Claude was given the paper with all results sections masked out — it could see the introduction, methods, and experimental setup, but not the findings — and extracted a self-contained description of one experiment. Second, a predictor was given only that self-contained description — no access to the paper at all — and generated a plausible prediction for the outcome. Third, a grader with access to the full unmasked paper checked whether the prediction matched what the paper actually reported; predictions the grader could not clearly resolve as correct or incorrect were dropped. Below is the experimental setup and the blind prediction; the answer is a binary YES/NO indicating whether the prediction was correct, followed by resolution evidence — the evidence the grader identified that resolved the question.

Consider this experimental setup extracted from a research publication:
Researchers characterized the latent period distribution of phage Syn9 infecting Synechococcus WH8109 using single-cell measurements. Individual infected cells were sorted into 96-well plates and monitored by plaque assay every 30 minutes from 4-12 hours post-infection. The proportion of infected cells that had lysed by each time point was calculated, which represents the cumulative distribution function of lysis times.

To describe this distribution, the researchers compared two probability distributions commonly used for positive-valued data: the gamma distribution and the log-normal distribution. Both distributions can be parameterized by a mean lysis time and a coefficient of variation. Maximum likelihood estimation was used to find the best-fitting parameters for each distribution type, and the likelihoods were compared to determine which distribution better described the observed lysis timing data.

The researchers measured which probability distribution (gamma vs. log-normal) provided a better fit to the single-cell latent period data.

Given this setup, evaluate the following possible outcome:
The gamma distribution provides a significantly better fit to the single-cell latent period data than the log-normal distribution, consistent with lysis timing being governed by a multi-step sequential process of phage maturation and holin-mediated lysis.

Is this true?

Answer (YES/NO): NO